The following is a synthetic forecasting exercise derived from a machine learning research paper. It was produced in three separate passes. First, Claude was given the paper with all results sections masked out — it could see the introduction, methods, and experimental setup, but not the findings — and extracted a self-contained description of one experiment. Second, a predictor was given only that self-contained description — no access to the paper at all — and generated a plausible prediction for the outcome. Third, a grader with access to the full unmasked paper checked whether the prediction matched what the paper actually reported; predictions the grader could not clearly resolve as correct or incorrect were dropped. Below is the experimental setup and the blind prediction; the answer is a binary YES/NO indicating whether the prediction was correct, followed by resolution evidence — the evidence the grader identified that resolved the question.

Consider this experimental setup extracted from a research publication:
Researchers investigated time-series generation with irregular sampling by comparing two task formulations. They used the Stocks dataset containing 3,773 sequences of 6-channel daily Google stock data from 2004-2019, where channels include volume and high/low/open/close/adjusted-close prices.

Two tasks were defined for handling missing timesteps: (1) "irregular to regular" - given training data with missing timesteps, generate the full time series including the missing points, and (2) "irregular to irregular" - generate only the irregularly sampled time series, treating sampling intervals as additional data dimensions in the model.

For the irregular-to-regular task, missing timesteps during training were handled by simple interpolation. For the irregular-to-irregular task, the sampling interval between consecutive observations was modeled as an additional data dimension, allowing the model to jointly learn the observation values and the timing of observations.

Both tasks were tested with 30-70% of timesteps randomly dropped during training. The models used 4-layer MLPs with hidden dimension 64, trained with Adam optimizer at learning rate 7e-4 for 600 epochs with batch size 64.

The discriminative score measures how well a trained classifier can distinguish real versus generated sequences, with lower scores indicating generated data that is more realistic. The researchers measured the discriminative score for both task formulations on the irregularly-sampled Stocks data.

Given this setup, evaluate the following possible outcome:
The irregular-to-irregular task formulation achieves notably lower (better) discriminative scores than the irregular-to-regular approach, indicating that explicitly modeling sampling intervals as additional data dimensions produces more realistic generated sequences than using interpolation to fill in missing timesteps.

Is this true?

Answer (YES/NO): NO